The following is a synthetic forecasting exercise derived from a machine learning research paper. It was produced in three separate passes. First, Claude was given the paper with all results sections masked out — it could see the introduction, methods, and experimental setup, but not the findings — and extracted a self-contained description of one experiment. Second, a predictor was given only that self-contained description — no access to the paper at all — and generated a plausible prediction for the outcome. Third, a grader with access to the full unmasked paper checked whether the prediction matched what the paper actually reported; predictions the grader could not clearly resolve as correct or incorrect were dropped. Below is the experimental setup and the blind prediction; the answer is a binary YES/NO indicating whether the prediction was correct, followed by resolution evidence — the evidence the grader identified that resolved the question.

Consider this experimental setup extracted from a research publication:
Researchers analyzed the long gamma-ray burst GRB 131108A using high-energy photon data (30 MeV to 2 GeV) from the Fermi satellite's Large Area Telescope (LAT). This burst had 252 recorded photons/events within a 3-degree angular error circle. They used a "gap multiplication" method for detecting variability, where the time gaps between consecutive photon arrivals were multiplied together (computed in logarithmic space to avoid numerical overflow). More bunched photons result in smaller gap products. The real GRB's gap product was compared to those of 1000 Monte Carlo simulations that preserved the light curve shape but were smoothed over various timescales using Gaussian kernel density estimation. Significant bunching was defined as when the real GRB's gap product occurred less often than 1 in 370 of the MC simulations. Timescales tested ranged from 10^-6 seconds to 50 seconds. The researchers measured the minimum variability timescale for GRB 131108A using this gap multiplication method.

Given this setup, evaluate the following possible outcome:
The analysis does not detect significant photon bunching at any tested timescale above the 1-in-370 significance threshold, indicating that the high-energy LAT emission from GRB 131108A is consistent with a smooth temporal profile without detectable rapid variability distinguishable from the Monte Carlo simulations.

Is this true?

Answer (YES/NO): NO